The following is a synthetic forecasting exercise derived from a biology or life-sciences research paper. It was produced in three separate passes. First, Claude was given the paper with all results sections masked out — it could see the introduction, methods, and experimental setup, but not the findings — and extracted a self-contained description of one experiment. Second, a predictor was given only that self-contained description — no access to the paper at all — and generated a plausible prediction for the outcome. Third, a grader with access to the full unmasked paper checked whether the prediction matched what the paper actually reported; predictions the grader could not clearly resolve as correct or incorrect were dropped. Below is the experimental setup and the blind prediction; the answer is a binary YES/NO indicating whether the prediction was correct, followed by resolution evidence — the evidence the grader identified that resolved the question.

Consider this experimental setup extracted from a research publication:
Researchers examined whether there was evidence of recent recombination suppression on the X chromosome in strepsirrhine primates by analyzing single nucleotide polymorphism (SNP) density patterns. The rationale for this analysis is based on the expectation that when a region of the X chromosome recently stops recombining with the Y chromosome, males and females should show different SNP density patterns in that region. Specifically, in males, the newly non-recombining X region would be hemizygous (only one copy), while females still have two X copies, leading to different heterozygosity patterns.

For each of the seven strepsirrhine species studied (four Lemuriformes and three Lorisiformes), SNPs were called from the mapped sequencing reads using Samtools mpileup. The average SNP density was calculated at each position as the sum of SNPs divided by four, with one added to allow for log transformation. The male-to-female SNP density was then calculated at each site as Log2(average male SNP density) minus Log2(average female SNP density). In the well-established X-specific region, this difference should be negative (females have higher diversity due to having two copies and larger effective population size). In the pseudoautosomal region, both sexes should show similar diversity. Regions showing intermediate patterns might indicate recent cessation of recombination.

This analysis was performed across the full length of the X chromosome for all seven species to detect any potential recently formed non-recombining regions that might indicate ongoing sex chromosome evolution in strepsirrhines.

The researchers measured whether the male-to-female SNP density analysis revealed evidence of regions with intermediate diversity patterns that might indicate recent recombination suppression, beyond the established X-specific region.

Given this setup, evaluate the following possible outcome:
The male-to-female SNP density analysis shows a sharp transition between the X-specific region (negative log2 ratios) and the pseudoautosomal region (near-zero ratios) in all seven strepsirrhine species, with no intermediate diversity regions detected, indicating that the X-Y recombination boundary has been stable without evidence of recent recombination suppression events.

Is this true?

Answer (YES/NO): YES